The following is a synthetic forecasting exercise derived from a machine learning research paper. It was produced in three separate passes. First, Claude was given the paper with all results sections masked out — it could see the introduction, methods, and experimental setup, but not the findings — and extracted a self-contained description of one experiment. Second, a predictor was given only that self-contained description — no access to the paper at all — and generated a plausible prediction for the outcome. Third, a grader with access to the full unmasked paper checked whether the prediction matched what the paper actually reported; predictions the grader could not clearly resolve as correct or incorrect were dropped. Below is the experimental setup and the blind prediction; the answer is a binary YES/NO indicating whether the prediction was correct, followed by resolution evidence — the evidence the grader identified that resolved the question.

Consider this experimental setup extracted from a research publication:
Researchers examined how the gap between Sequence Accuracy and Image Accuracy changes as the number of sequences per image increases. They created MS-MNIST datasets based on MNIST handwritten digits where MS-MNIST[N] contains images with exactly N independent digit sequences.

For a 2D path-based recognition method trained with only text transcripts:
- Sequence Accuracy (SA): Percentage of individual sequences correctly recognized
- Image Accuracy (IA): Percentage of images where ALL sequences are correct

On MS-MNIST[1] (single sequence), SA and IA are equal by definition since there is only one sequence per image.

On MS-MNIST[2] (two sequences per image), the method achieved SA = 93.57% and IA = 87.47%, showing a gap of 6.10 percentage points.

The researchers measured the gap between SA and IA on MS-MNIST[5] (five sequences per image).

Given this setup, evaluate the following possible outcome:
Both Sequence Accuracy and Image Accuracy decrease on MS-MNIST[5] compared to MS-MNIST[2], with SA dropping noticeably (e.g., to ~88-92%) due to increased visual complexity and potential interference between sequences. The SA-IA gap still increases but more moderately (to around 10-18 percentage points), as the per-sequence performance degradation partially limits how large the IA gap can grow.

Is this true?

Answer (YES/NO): NO